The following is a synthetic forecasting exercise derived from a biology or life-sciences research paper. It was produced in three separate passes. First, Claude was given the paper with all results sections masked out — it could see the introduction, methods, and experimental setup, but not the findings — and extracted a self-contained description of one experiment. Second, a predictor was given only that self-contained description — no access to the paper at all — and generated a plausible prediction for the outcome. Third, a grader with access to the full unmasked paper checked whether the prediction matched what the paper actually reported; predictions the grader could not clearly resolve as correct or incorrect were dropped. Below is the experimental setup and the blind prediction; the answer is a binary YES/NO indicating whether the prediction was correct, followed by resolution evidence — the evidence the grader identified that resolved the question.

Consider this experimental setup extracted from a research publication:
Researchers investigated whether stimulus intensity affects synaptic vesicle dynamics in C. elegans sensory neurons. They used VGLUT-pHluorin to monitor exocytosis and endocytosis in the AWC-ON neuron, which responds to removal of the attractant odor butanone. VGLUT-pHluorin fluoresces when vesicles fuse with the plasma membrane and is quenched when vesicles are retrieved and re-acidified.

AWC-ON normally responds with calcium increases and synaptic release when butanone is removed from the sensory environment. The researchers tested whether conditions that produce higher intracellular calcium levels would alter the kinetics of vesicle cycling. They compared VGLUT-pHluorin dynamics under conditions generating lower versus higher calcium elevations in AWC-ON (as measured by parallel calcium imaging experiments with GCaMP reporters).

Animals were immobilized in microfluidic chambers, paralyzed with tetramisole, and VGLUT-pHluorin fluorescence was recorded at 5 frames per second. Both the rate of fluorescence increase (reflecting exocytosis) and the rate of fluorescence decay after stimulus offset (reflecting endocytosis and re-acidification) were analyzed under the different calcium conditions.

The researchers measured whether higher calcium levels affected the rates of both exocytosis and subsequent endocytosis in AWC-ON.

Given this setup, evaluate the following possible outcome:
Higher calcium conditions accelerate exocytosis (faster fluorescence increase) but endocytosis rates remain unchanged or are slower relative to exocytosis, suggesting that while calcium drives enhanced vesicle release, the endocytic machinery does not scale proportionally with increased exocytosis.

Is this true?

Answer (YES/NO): NO